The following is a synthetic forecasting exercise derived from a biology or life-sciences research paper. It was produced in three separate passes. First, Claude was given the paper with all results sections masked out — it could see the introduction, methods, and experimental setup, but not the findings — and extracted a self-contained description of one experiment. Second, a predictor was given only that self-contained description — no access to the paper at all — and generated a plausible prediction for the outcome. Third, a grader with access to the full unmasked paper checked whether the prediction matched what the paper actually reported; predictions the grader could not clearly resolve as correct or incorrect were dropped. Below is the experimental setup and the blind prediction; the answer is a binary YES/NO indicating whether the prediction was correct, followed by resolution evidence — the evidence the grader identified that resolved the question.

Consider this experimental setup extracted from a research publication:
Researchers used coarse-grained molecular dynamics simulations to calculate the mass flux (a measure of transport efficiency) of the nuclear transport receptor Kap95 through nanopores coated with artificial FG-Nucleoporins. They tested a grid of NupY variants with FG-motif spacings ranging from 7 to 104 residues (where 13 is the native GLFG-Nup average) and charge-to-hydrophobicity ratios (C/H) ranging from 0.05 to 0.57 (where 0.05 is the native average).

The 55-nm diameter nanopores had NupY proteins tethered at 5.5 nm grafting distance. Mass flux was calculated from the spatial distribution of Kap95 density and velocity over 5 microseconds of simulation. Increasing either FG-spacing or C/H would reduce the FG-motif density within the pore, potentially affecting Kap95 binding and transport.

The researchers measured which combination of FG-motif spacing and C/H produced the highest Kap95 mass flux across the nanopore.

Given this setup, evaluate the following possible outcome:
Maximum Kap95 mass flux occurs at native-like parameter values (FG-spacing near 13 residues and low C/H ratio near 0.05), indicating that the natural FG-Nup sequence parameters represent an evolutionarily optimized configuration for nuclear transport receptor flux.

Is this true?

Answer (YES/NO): YES